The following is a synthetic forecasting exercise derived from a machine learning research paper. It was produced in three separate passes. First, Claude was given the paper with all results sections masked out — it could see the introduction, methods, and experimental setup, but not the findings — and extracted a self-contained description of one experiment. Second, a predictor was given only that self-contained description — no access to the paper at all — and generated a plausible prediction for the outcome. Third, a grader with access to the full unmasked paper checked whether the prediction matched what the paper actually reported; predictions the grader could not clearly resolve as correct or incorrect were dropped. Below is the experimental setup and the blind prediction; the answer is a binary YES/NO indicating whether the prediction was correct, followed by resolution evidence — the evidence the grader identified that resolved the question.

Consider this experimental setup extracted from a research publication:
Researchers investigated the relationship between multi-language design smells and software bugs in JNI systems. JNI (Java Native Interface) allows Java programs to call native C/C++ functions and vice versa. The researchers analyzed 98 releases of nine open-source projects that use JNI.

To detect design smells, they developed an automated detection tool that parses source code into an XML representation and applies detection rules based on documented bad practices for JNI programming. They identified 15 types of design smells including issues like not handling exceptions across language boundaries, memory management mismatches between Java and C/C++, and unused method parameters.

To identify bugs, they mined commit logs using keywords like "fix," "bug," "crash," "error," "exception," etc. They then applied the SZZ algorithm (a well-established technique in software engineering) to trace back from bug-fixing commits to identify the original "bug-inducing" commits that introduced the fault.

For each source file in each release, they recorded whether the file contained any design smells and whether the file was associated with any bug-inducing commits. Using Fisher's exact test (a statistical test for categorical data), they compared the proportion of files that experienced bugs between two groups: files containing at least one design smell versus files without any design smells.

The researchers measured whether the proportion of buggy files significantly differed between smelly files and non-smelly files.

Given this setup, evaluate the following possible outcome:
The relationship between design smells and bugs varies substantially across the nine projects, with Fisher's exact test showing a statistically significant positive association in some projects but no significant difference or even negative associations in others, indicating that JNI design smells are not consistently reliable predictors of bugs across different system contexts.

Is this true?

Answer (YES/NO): NO